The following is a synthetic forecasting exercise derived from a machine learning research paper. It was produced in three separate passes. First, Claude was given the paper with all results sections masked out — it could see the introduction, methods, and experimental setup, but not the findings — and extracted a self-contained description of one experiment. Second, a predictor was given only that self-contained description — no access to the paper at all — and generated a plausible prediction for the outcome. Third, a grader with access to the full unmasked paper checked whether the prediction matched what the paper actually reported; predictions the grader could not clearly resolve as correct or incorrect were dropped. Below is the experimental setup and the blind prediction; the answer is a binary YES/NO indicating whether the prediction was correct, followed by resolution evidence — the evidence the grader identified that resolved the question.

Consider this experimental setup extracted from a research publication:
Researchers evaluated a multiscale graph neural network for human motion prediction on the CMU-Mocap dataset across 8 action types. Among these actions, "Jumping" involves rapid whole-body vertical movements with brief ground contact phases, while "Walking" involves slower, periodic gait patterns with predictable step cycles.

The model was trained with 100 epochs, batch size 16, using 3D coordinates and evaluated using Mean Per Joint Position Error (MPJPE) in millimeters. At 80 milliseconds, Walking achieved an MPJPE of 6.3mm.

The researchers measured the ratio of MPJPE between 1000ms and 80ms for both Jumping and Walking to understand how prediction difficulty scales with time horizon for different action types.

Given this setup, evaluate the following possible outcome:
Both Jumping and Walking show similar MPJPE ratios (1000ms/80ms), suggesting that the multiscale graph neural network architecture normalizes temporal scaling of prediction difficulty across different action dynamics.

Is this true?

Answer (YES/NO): NO